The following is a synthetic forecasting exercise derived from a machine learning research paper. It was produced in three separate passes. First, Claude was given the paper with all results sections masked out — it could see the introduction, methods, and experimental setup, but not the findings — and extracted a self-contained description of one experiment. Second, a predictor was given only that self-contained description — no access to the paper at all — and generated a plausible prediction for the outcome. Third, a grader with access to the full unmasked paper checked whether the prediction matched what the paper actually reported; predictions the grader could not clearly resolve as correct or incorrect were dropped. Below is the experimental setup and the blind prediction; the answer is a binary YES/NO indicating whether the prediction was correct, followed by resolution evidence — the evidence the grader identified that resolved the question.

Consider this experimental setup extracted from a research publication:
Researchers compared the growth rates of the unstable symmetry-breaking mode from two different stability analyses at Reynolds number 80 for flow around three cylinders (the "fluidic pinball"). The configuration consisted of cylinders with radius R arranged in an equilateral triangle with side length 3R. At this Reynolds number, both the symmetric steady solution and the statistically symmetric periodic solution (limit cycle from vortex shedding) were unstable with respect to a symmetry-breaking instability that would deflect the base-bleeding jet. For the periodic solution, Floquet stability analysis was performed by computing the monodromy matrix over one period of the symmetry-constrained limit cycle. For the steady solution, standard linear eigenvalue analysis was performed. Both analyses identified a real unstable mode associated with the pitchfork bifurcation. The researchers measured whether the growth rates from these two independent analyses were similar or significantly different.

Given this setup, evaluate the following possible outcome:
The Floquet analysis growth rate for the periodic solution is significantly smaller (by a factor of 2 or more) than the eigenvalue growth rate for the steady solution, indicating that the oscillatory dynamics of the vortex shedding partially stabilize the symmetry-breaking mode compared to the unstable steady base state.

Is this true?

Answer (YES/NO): NO